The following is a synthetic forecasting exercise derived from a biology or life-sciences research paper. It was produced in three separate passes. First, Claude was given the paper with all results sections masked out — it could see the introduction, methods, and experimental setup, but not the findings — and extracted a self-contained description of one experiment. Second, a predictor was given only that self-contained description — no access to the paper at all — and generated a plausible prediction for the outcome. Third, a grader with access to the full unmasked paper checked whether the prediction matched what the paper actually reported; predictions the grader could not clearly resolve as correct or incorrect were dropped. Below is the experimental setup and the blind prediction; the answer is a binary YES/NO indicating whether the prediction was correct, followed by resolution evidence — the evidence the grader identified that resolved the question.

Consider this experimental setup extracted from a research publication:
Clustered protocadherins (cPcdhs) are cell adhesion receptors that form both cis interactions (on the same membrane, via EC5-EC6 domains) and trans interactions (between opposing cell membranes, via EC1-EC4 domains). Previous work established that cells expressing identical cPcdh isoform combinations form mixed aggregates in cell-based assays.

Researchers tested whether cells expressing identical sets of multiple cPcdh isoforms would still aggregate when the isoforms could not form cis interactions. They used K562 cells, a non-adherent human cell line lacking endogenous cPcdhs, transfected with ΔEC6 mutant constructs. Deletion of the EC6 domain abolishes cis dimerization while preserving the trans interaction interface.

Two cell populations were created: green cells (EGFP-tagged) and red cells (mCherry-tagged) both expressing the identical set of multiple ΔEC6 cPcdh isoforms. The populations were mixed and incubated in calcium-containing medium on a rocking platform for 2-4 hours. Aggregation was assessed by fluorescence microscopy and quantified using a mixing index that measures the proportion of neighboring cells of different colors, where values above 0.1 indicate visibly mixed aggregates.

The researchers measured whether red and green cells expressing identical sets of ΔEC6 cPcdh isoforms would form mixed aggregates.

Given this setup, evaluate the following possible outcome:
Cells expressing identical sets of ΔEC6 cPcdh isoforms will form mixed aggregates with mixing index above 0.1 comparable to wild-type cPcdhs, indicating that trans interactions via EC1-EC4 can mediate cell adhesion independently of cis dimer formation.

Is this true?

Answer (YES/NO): YES